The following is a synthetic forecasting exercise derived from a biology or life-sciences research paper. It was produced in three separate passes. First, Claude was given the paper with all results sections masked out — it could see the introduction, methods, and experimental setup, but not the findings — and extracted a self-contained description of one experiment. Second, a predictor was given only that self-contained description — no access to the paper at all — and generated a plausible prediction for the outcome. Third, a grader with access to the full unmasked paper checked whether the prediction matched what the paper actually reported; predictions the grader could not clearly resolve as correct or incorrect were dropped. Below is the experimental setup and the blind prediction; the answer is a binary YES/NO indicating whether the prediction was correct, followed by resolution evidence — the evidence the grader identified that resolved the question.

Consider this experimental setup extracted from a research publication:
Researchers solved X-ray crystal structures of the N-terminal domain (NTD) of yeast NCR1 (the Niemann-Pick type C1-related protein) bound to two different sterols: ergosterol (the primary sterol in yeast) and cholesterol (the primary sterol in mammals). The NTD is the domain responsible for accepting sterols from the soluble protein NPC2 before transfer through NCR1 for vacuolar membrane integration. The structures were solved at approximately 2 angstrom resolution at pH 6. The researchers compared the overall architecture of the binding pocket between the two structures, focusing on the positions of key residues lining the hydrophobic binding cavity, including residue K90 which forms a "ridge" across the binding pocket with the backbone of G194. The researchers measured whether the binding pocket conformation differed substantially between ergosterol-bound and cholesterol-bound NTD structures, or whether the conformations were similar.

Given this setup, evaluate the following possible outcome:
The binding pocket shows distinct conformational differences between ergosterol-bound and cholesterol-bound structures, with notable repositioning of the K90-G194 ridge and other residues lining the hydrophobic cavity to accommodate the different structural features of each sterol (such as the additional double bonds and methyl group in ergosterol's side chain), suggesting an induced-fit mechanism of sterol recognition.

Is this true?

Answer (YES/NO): NO